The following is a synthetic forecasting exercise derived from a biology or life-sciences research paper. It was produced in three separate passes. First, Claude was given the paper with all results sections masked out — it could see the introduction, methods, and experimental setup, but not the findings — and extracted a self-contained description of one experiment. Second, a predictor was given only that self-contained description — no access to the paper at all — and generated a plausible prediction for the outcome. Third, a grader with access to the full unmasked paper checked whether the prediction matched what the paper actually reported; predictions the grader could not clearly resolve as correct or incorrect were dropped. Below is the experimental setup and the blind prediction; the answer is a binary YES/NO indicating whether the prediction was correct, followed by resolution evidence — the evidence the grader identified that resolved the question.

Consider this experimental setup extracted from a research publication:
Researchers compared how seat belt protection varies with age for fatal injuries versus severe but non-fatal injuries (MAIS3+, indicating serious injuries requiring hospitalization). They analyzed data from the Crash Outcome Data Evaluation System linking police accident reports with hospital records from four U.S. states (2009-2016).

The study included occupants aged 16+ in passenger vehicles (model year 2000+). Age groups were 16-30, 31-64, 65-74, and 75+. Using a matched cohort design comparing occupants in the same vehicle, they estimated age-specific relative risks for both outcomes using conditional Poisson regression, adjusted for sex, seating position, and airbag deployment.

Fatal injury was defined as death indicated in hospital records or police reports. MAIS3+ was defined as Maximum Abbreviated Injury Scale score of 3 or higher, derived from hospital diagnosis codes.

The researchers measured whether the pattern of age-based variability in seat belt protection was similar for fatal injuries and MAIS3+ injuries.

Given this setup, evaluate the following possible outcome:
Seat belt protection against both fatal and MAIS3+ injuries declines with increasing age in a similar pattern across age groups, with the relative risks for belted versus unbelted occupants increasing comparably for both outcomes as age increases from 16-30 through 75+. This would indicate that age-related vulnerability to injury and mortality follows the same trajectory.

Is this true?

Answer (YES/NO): NO